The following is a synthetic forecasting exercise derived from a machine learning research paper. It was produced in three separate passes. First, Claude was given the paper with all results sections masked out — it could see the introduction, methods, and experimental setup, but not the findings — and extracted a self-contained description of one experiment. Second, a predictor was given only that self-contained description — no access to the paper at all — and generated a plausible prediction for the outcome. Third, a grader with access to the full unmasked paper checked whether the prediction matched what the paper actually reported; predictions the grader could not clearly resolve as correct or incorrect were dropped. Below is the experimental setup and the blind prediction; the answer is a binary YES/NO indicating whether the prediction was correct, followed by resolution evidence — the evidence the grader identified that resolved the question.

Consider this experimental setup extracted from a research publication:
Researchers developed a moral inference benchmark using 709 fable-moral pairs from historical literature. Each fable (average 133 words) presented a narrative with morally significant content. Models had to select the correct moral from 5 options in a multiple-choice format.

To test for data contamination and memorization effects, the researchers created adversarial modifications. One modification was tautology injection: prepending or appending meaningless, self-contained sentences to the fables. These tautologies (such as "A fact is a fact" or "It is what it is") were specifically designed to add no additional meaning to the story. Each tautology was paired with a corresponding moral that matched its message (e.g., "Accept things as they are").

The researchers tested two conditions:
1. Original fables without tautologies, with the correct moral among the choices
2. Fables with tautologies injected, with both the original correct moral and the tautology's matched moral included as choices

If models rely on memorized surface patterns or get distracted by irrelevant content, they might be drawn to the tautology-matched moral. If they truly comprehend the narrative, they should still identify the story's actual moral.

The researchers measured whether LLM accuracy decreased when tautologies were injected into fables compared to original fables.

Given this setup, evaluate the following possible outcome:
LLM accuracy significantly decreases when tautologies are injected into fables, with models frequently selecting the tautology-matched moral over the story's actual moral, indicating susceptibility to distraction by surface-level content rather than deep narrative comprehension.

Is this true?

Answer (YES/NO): YES